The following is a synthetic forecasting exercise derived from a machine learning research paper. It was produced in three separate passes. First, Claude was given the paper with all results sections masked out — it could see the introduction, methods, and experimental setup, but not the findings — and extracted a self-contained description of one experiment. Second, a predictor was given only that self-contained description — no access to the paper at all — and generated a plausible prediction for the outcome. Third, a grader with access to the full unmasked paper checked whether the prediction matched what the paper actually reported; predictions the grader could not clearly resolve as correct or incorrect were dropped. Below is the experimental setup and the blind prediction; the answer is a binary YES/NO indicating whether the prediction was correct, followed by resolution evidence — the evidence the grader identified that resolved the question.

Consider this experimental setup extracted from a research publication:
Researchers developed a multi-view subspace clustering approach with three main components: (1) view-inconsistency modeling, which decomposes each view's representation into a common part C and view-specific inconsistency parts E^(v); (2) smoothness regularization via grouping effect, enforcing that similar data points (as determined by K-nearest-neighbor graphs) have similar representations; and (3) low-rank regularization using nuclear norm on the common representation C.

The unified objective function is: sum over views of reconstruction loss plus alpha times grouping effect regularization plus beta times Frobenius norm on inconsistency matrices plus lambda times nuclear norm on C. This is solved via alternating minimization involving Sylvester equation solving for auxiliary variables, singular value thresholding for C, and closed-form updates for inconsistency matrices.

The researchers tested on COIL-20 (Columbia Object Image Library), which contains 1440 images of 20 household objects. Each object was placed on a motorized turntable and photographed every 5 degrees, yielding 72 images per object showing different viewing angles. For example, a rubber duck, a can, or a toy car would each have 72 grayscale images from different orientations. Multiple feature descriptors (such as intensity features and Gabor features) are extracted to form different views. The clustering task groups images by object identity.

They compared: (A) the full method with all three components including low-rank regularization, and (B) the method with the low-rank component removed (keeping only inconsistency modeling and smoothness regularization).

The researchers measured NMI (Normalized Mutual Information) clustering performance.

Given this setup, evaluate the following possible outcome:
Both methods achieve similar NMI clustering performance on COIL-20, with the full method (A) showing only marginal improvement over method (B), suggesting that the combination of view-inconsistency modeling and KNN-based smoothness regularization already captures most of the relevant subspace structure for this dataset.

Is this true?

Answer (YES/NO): NO